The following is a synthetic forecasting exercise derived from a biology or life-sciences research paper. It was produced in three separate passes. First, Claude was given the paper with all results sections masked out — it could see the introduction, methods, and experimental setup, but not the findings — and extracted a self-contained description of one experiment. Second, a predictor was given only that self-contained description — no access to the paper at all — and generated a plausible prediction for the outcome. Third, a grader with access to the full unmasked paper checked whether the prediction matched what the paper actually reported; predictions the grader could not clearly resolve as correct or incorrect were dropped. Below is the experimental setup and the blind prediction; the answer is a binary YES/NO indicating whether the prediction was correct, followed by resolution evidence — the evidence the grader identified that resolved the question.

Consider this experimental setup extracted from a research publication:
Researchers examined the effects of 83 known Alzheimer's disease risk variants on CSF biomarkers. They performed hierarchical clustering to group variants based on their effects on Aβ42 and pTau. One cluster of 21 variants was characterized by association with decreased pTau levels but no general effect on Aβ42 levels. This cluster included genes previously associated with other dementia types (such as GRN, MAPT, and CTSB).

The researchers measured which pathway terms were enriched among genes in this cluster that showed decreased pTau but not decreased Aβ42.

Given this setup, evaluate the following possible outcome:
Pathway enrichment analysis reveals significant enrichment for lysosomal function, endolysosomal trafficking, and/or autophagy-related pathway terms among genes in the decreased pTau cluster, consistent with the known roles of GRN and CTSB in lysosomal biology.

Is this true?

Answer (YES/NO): NO